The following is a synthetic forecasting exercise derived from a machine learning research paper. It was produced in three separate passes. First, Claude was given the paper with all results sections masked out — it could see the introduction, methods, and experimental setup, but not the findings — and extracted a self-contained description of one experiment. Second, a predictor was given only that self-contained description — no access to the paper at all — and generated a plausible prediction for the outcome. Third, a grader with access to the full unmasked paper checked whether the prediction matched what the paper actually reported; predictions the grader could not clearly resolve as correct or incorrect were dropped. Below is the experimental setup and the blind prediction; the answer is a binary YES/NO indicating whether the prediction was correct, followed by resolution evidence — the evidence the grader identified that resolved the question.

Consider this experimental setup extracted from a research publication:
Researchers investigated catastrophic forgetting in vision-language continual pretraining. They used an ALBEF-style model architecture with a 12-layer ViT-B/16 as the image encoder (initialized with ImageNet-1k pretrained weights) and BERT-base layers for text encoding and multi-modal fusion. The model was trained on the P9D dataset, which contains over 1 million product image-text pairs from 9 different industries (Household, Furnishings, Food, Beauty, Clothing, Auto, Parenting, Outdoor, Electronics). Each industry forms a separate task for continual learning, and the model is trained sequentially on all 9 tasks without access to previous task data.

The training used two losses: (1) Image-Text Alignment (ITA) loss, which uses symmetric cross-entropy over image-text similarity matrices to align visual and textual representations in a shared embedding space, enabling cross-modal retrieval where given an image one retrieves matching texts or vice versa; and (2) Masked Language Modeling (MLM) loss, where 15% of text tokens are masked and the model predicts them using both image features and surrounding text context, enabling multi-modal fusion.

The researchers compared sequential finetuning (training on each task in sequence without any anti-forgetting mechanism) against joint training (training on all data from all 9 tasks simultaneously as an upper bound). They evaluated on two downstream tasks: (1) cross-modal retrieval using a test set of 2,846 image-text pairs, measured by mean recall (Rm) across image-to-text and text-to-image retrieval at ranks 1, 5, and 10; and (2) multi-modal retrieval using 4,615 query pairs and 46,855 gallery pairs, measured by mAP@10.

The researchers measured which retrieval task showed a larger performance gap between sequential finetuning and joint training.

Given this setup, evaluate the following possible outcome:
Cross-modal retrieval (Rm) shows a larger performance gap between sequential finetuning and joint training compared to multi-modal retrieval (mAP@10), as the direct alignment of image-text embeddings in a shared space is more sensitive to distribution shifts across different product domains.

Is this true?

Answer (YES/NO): YES